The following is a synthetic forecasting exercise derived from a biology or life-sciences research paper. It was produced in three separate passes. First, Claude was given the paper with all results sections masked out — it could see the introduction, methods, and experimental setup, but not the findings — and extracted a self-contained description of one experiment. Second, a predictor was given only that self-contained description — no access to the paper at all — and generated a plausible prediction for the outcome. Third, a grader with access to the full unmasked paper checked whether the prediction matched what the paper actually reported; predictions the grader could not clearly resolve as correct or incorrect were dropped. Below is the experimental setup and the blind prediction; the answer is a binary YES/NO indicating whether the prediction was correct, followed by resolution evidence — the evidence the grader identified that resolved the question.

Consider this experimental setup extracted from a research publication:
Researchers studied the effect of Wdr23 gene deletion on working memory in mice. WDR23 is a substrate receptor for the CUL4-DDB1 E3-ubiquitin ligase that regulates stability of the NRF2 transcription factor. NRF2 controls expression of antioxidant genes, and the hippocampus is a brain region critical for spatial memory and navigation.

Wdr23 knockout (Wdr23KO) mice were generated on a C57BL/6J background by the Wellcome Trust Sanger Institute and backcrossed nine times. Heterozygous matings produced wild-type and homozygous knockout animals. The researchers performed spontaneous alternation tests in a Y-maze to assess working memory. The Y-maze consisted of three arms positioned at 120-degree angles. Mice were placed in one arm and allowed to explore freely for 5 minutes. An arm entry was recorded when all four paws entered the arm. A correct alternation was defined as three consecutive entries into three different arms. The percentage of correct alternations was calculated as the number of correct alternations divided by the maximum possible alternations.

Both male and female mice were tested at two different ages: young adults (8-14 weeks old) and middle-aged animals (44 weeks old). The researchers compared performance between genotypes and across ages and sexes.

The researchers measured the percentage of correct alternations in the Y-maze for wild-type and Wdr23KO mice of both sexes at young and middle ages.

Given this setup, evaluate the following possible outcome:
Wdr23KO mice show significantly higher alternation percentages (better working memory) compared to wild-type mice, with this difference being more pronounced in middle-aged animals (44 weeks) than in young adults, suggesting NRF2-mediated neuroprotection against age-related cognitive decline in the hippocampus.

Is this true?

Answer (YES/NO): NO